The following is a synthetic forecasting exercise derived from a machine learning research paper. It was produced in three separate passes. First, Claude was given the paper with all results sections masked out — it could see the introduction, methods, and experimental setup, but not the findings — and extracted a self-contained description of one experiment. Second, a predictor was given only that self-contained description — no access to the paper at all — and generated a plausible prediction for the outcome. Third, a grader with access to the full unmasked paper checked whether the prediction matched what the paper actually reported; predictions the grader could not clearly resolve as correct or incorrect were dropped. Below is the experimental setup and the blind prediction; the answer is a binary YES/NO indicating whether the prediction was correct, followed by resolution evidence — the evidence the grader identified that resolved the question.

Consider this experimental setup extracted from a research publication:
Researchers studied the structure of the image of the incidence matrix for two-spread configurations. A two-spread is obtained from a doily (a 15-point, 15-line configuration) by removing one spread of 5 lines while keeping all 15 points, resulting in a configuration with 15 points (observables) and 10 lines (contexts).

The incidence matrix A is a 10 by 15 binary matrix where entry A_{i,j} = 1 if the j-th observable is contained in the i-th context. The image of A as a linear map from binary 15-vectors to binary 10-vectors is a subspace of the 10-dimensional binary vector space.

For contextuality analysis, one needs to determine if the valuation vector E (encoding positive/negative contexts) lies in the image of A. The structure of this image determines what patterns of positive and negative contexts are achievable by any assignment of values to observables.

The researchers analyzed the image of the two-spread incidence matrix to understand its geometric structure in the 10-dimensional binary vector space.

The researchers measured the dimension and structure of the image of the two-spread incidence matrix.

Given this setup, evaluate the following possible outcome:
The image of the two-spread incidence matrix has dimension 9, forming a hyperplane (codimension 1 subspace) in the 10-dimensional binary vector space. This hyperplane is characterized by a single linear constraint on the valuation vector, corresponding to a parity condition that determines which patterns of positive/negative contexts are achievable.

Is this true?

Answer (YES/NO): YES